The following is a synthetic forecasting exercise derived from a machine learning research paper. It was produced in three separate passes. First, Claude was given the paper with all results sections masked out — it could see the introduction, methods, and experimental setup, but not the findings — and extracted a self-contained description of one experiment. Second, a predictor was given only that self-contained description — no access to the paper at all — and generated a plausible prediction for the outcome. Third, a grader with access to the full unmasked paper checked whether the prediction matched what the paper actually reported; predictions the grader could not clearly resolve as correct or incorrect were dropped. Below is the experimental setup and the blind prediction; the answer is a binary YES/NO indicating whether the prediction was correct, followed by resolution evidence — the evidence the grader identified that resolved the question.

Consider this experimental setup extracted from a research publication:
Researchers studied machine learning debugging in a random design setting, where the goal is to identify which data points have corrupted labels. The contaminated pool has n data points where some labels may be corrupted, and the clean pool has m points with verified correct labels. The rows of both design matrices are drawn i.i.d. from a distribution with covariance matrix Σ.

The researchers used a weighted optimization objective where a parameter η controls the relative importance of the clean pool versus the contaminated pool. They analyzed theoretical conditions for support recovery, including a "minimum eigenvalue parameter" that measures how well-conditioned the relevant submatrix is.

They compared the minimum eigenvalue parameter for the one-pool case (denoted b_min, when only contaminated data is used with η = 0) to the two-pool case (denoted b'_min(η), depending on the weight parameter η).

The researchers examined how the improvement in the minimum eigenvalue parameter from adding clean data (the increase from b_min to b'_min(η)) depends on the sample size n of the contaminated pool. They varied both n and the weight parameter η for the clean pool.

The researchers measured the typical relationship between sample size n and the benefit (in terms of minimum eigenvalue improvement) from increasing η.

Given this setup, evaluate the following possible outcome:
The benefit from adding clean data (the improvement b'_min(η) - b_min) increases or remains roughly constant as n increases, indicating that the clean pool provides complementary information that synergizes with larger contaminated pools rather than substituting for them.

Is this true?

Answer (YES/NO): NO